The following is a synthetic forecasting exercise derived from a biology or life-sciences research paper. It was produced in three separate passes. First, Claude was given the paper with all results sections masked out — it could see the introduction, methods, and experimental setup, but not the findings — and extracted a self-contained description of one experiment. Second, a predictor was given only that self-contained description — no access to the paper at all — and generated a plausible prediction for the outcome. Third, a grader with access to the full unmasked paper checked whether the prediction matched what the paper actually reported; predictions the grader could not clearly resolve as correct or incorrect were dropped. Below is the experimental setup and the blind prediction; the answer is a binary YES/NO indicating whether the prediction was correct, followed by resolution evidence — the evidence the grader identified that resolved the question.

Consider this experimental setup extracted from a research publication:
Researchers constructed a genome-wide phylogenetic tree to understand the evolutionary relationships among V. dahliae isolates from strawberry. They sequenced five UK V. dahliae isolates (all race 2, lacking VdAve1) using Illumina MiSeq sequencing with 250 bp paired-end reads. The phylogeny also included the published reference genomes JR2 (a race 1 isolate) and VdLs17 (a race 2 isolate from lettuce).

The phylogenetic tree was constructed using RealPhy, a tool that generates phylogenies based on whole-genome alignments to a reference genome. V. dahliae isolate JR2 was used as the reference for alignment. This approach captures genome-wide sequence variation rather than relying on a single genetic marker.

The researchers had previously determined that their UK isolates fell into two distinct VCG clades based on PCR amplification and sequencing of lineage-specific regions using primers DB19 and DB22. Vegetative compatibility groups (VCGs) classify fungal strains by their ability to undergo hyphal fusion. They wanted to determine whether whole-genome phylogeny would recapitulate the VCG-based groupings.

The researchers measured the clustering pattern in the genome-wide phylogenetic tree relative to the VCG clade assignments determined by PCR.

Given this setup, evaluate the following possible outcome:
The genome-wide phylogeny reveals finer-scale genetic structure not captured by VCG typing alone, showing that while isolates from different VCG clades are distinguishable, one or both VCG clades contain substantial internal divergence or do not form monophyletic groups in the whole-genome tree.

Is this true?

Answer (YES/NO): NO